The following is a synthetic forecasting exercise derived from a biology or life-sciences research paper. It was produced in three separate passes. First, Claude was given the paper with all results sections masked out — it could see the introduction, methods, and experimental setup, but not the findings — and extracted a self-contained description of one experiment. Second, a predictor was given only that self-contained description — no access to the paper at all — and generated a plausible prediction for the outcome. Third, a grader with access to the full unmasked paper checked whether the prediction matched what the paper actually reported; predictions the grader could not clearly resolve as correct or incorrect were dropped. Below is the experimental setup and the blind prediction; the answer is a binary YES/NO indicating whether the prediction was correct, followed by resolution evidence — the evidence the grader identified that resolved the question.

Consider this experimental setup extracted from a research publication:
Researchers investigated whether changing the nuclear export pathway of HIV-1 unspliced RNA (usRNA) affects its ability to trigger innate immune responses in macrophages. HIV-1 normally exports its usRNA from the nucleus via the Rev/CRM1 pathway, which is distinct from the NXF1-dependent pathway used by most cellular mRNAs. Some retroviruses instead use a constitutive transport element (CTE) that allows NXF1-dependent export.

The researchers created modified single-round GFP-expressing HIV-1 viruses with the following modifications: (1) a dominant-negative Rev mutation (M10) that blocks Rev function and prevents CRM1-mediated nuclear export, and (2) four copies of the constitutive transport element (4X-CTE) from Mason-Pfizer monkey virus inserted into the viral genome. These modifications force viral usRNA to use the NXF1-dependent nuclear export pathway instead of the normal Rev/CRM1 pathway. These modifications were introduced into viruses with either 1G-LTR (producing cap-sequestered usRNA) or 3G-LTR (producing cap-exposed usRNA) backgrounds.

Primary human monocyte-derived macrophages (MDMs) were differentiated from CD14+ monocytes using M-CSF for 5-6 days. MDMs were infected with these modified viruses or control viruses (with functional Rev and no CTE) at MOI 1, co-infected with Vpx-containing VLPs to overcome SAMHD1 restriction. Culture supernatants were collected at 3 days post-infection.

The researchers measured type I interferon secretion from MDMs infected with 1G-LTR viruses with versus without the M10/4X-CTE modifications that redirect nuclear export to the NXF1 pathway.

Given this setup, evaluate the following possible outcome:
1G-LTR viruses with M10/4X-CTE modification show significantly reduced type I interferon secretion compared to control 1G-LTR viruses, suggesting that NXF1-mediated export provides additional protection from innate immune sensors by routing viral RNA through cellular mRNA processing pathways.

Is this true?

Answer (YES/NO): YES